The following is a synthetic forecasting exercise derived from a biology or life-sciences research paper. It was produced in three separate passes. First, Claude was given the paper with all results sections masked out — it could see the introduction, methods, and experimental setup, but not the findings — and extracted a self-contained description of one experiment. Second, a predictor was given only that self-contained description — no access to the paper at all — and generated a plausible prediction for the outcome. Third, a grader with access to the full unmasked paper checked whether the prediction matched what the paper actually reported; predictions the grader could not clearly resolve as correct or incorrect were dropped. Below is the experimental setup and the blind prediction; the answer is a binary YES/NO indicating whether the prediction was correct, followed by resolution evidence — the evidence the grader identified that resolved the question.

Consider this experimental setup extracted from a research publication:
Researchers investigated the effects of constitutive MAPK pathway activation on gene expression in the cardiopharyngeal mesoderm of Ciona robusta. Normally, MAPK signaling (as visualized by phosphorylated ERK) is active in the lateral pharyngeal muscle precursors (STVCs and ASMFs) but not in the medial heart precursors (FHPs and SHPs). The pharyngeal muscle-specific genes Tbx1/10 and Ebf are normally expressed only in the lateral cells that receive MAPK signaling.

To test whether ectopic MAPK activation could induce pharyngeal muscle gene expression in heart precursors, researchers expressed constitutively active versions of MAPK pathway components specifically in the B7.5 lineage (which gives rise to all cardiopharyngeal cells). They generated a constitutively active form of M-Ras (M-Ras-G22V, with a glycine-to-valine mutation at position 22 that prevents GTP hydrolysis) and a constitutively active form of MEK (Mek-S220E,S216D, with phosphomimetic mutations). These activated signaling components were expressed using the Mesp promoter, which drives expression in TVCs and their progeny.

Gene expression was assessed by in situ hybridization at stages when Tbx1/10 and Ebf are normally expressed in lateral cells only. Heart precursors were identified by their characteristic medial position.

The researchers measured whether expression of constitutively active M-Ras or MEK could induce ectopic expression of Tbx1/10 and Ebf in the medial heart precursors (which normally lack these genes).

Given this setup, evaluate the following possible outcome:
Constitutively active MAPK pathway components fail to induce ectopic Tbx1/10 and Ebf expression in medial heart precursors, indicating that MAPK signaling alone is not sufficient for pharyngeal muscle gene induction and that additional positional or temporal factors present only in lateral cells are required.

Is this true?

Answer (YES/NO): NO